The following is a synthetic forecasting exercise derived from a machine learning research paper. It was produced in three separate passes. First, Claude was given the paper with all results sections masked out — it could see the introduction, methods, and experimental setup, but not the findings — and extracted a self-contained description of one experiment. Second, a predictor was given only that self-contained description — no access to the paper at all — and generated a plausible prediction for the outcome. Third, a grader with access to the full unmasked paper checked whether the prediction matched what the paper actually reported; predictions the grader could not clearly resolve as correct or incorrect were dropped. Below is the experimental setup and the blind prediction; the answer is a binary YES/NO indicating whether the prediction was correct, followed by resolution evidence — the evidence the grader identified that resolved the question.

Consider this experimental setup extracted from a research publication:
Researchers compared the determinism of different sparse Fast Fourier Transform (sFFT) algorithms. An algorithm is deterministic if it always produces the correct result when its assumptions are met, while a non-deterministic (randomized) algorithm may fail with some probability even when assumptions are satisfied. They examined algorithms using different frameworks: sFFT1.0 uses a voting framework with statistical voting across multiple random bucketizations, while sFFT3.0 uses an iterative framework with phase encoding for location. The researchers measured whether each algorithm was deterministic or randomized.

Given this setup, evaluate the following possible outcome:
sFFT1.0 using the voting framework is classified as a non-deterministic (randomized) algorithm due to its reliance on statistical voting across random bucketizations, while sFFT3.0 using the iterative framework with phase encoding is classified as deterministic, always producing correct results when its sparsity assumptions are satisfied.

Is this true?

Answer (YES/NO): YES